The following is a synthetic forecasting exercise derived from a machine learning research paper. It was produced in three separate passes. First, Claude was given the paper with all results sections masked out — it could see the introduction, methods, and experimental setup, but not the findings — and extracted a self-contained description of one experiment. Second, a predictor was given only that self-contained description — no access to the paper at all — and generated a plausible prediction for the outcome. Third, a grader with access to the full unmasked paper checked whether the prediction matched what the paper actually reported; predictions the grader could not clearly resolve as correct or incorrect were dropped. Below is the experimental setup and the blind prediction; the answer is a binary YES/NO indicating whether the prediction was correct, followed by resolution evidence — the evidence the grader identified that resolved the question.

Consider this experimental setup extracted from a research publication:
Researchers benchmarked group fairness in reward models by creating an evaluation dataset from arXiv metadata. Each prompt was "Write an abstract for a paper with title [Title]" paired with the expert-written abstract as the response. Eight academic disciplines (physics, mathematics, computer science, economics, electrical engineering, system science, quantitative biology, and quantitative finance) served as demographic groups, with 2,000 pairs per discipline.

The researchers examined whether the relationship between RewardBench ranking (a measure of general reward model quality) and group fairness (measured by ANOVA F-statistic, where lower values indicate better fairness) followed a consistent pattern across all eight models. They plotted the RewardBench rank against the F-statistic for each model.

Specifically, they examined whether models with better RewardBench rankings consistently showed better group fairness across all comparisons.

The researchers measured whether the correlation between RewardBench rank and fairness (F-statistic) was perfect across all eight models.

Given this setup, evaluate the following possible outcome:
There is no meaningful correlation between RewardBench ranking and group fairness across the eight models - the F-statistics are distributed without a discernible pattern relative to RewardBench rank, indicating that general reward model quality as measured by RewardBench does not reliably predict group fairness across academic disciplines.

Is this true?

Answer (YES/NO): NO